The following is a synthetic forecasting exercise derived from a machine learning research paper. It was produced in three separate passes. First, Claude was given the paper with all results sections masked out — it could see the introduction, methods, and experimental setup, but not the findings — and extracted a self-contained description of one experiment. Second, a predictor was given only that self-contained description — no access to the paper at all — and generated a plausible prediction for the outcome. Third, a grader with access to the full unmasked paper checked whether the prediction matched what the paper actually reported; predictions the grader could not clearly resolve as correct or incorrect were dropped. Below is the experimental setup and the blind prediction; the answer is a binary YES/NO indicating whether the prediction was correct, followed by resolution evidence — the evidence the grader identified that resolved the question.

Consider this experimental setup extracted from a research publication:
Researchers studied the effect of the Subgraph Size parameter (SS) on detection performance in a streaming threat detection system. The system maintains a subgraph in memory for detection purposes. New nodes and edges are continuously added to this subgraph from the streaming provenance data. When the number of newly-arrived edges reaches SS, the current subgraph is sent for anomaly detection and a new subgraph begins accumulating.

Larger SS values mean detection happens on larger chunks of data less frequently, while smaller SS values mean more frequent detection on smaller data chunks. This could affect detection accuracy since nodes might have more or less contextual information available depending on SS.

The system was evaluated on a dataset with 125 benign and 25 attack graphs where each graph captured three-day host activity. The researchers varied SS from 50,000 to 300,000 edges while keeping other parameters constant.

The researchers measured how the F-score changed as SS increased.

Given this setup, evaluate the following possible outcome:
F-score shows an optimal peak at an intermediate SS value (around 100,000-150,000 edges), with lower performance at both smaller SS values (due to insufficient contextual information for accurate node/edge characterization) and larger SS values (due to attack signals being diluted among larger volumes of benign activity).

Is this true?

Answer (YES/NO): NO